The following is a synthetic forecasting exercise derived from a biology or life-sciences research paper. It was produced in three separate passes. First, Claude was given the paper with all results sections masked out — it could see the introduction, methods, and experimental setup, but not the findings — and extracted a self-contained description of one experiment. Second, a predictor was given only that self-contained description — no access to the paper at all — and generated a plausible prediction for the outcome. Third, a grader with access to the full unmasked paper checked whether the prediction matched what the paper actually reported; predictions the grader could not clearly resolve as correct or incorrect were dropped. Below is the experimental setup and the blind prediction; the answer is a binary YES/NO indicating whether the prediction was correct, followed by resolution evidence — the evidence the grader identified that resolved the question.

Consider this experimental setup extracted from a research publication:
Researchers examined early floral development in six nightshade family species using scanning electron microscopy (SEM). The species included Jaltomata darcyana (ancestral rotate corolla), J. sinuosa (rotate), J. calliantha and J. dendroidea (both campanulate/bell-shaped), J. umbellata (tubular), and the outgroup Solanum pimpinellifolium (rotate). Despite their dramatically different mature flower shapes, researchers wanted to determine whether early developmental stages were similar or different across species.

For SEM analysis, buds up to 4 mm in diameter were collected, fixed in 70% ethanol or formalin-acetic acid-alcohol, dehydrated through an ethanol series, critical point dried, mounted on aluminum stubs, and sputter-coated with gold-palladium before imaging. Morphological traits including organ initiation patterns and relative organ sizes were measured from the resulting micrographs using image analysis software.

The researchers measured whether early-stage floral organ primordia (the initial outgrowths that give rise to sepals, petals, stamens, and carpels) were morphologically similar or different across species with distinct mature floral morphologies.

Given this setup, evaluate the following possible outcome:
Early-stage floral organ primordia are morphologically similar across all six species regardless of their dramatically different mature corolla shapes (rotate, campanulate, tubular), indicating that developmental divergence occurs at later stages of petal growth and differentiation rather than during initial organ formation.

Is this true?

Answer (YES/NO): YES